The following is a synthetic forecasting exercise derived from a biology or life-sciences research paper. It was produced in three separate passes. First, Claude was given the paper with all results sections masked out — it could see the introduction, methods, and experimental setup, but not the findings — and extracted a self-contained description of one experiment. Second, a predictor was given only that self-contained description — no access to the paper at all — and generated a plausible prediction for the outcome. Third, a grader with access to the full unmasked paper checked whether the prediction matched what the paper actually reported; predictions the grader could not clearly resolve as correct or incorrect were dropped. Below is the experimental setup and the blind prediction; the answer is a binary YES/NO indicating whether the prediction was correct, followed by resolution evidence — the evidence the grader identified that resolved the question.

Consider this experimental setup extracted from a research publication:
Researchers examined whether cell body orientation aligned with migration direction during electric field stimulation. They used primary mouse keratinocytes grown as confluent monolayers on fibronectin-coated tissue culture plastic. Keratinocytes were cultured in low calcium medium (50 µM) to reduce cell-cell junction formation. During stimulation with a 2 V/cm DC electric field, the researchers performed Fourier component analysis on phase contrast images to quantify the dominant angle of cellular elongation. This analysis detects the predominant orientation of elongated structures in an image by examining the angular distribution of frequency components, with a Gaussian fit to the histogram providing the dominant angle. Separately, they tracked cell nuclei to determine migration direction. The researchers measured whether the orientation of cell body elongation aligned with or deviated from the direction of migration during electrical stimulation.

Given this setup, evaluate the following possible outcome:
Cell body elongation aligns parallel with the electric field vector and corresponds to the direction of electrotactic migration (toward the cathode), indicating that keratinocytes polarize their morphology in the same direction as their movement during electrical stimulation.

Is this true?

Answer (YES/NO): NO